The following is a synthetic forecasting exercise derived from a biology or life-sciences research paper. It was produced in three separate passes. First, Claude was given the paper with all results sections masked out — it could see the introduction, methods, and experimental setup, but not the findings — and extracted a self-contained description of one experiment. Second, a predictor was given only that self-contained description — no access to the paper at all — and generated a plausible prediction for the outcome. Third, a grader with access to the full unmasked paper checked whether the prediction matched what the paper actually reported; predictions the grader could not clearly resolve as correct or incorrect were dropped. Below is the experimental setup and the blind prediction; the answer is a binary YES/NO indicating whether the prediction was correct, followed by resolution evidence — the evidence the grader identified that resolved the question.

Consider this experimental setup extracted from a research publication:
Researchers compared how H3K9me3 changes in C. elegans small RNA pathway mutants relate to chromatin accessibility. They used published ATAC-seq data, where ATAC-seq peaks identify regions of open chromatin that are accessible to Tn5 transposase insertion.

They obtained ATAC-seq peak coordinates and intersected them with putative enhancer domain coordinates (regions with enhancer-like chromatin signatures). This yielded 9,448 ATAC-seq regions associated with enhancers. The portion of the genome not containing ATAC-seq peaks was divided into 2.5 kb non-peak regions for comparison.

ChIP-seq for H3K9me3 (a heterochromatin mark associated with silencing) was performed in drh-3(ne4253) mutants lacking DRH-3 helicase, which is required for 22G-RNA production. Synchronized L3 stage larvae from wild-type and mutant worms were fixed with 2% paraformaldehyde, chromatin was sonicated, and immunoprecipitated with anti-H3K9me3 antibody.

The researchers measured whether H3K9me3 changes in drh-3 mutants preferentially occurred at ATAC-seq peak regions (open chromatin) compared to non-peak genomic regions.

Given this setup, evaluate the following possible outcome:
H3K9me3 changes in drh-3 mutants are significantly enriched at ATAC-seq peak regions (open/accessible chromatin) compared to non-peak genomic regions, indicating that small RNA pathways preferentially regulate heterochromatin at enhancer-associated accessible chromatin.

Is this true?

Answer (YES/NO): YES